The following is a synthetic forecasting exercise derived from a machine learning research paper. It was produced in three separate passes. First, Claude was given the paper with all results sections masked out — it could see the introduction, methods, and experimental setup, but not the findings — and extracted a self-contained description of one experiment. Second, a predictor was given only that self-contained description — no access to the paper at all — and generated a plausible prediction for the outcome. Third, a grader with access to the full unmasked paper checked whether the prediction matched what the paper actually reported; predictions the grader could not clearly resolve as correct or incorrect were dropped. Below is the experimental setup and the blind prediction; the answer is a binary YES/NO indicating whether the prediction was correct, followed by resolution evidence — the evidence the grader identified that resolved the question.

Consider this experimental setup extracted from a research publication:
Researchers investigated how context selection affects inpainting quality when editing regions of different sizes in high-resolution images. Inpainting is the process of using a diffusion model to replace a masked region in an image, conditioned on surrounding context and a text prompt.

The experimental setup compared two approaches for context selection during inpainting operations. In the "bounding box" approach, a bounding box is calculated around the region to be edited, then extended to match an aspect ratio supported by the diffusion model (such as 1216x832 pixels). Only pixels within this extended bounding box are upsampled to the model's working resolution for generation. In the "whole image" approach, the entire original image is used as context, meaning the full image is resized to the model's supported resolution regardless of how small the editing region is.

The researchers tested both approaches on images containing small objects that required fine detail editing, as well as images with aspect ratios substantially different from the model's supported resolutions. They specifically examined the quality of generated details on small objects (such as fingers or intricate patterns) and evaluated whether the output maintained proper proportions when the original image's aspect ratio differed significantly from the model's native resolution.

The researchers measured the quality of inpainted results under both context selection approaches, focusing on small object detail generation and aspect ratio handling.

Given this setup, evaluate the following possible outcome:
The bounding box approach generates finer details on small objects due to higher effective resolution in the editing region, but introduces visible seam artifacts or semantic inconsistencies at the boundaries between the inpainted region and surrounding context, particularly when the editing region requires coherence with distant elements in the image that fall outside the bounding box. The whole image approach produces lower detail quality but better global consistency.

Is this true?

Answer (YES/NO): NO